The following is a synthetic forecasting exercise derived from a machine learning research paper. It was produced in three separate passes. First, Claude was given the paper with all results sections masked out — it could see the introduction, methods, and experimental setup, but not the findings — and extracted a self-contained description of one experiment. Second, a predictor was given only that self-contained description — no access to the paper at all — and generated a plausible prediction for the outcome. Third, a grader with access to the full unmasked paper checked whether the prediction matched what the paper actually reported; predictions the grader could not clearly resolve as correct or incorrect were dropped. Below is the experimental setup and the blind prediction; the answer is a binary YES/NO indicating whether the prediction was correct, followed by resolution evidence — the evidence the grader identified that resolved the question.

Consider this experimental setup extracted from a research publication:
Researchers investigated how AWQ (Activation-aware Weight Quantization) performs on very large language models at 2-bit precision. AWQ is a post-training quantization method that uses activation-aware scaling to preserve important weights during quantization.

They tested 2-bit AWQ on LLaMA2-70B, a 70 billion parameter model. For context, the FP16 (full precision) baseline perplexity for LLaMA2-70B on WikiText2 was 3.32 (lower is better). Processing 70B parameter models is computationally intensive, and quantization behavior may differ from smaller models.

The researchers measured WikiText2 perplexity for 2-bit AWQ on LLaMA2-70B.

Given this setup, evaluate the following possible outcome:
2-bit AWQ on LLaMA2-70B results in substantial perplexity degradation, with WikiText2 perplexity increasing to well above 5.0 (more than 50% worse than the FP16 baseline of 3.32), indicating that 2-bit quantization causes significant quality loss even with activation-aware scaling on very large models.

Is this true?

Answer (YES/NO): YES